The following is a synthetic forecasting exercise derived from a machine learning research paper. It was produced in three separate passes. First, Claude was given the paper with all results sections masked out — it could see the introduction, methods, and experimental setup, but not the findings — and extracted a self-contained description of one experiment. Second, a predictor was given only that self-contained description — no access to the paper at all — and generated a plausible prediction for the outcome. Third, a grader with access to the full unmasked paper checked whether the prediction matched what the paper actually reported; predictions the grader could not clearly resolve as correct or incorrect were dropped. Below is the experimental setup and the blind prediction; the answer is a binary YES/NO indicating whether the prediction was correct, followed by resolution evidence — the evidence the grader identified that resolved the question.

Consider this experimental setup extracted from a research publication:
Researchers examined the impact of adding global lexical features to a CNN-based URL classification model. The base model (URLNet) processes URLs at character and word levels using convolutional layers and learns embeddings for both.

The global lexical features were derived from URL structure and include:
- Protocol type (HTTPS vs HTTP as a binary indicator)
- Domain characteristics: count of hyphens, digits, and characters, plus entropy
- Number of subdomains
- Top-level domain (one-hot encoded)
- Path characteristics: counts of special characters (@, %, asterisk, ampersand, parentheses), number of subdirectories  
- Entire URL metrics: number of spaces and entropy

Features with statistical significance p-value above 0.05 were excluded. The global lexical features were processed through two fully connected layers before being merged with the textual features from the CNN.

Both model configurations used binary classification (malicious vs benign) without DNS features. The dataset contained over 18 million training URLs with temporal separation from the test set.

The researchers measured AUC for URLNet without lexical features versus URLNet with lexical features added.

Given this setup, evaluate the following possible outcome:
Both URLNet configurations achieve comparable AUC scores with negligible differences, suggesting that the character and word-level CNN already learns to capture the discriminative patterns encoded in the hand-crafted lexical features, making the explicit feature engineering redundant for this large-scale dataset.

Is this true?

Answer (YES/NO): NO